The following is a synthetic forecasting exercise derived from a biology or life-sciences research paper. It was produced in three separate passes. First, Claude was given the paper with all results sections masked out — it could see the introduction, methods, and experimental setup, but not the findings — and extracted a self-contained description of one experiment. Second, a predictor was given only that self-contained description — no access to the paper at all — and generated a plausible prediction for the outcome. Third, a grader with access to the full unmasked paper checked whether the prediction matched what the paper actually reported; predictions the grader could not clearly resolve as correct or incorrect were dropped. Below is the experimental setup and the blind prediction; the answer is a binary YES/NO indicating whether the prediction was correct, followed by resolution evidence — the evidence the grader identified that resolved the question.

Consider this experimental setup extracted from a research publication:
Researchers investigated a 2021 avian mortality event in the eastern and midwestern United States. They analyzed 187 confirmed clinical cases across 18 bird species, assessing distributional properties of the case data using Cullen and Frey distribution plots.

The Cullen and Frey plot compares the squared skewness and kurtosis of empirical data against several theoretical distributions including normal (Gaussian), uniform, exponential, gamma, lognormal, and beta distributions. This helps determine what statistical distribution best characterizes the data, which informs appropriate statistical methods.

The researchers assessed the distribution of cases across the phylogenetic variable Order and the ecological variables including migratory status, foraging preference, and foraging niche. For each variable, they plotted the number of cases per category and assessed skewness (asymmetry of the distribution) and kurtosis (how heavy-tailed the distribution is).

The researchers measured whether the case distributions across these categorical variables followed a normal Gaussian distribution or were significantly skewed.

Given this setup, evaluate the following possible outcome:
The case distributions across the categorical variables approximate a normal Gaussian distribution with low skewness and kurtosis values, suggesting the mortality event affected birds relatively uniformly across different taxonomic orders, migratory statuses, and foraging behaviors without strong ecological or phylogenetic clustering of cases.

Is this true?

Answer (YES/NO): NO